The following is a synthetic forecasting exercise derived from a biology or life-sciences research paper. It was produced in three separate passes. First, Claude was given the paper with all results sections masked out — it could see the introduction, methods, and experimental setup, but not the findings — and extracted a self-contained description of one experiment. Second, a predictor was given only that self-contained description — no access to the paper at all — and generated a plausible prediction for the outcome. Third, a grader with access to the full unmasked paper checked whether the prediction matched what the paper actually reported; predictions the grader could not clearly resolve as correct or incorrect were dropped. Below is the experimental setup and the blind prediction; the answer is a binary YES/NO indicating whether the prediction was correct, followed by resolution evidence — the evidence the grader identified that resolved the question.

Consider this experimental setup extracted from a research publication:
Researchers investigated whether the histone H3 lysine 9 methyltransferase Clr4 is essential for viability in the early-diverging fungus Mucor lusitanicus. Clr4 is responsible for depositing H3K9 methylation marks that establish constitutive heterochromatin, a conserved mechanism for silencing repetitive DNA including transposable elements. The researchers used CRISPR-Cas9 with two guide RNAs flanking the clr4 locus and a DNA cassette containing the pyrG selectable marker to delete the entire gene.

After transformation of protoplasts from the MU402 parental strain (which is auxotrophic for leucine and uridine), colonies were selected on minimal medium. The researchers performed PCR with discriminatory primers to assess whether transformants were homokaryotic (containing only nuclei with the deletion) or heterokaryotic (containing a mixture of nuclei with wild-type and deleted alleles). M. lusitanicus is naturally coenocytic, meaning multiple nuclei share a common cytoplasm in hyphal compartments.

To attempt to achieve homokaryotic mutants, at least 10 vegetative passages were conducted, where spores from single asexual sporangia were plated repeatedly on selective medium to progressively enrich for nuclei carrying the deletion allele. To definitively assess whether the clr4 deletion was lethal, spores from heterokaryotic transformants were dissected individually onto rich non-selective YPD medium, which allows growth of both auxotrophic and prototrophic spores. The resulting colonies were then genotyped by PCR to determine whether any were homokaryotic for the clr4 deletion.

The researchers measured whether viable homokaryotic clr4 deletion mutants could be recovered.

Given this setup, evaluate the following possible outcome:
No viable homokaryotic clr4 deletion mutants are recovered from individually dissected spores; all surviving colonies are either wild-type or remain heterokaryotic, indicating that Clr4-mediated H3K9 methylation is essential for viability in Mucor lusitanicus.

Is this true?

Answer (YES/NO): YES